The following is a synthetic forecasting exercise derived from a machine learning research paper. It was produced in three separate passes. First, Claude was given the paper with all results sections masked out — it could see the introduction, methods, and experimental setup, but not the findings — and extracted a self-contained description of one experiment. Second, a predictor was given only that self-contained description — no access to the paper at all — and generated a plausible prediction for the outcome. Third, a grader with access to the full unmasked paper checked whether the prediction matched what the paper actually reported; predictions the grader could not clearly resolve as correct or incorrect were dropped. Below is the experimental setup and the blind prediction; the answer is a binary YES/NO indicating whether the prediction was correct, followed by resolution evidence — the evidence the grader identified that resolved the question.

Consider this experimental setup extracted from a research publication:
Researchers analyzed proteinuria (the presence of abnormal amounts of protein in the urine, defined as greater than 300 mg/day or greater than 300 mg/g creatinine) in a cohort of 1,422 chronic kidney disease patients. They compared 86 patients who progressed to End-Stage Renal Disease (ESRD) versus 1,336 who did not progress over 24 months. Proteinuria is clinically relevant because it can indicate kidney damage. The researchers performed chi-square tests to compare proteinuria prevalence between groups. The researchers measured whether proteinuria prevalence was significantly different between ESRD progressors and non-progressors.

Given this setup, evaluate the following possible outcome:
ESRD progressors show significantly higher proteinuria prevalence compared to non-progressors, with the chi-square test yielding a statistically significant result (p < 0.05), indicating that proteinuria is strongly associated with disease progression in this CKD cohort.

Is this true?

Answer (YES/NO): NO